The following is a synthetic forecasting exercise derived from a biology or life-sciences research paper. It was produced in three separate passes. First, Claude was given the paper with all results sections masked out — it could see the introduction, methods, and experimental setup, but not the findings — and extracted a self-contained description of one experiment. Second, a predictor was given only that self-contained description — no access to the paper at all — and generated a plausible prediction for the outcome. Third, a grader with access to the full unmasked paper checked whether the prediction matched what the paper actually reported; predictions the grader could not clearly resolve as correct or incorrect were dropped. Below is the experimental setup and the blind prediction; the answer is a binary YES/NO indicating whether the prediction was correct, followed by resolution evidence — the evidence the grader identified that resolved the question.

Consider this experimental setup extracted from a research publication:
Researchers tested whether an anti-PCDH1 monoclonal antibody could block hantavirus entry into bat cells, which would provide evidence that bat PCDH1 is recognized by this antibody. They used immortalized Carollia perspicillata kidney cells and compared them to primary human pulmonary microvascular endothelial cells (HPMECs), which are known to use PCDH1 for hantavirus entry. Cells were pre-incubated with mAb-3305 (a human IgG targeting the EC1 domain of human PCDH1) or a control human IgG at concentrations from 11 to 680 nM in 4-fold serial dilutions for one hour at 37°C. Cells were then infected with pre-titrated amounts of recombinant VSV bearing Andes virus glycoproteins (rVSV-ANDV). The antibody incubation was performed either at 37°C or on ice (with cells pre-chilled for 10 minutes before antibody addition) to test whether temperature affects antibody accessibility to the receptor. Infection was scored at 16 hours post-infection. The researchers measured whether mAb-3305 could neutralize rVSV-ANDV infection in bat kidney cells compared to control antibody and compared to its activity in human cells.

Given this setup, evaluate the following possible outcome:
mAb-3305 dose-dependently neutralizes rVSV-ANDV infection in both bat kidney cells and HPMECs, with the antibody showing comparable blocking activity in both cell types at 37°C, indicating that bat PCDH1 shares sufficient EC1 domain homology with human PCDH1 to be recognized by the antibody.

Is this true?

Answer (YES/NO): NO